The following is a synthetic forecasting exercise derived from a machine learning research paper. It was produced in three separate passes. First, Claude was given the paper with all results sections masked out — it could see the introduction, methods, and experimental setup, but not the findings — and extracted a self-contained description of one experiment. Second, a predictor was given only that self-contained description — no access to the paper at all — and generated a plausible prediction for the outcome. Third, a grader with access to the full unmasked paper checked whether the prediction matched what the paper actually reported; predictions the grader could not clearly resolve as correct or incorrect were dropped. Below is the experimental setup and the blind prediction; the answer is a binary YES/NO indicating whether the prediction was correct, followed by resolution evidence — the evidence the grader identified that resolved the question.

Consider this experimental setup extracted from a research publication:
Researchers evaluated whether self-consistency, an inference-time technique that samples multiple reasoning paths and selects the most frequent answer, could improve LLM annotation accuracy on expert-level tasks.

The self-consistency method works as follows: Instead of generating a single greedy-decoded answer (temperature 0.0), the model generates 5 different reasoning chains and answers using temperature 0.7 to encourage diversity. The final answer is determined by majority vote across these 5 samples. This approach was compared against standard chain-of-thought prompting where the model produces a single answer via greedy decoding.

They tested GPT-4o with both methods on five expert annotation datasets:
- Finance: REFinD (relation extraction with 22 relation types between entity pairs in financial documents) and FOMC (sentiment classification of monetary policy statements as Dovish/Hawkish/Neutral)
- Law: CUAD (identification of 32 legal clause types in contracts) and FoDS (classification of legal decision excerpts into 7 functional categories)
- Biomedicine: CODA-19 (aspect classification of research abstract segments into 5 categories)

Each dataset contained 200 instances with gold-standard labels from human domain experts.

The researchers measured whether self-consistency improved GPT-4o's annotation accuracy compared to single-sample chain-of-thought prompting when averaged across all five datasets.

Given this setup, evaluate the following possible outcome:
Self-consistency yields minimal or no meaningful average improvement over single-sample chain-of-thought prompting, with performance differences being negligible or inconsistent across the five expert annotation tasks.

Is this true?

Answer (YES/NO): YES